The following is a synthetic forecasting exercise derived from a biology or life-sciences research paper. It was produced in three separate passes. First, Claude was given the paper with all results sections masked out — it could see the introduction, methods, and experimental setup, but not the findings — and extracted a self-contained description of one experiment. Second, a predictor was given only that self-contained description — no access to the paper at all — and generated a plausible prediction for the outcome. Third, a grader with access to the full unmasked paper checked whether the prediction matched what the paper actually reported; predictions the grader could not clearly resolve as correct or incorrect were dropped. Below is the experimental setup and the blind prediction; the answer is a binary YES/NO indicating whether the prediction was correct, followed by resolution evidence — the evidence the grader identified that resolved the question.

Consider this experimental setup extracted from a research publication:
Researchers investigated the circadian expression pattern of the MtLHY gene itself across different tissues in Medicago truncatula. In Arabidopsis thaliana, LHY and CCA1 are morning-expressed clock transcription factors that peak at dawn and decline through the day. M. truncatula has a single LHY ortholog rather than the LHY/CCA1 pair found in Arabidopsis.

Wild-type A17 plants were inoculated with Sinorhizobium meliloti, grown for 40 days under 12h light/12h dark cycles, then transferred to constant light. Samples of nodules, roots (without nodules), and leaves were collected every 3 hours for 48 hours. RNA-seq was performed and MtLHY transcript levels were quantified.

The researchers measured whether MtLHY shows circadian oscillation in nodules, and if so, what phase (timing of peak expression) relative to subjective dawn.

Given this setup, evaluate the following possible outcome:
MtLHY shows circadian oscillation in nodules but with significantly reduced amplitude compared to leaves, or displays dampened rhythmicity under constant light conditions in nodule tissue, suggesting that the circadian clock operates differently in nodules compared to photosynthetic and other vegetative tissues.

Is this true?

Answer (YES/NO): NO